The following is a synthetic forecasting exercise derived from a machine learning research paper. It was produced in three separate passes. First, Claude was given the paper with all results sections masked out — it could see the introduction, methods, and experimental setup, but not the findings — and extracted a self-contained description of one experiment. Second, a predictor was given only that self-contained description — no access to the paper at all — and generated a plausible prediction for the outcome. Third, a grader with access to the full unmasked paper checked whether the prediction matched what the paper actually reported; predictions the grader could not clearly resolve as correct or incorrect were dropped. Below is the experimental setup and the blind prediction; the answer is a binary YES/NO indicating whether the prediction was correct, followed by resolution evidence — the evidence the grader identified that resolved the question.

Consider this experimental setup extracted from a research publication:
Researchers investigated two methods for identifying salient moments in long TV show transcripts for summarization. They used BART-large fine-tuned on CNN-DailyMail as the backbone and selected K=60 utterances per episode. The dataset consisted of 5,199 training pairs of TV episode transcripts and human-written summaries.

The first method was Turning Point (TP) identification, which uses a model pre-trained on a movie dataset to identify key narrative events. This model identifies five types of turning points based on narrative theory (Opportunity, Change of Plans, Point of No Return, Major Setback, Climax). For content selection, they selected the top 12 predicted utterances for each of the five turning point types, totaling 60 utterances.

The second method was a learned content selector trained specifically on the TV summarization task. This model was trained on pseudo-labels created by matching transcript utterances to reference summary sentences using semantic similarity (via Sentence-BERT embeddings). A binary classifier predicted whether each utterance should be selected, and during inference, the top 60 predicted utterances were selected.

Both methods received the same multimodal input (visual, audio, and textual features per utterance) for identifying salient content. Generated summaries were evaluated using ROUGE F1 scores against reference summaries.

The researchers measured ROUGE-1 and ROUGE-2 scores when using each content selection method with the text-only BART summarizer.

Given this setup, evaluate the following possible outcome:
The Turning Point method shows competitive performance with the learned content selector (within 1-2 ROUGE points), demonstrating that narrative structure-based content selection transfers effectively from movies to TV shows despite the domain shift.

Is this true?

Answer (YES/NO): YES